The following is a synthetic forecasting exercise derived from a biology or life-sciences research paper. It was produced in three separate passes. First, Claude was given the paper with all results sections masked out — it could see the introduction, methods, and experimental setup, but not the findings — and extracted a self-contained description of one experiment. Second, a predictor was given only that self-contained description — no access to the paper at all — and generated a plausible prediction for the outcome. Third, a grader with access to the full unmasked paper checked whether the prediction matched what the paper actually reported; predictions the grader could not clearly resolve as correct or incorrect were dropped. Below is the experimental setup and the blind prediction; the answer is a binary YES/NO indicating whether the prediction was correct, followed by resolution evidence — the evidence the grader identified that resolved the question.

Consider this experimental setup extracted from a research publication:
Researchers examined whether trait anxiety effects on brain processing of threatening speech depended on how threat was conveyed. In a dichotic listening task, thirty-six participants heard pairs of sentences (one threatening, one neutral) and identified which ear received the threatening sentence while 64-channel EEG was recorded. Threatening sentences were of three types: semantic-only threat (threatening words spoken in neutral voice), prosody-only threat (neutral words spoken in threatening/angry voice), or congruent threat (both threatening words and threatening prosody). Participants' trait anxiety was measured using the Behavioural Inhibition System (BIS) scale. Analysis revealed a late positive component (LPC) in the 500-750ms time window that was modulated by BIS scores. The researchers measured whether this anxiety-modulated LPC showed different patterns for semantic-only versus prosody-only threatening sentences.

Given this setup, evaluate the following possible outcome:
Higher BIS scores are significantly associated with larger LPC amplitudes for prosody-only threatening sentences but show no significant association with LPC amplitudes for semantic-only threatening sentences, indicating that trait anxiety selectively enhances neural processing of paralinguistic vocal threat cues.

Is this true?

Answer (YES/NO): NO